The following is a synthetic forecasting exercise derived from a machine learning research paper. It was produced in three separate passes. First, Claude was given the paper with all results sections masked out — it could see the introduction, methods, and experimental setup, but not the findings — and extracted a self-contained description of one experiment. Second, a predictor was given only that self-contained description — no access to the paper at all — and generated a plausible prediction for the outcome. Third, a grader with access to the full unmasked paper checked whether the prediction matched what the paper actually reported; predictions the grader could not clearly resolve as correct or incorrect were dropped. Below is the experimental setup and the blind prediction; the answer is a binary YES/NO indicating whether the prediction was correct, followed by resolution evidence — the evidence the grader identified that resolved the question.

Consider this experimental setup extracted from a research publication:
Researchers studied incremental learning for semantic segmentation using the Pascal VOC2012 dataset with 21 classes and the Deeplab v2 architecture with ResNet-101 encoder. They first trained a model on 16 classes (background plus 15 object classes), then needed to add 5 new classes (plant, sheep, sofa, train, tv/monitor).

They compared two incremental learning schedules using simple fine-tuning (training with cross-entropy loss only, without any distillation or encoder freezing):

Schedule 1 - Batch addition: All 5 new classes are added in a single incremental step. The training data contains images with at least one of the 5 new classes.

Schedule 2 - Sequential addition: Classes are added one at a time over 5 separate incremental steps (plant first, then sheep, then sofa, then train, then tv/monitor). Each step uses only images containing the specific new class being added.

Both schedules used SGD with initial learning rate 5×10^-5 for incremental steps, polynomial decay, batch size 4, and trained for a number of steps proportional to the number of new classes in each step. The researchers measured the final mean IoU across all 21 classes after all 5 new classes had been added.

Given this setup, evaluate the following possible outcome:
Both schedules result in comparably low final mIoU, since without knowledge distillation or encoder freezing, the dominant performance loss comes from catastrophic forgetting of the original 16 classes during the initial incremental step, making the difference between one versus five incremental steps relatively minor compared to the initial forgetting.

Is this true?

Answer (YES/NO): NO